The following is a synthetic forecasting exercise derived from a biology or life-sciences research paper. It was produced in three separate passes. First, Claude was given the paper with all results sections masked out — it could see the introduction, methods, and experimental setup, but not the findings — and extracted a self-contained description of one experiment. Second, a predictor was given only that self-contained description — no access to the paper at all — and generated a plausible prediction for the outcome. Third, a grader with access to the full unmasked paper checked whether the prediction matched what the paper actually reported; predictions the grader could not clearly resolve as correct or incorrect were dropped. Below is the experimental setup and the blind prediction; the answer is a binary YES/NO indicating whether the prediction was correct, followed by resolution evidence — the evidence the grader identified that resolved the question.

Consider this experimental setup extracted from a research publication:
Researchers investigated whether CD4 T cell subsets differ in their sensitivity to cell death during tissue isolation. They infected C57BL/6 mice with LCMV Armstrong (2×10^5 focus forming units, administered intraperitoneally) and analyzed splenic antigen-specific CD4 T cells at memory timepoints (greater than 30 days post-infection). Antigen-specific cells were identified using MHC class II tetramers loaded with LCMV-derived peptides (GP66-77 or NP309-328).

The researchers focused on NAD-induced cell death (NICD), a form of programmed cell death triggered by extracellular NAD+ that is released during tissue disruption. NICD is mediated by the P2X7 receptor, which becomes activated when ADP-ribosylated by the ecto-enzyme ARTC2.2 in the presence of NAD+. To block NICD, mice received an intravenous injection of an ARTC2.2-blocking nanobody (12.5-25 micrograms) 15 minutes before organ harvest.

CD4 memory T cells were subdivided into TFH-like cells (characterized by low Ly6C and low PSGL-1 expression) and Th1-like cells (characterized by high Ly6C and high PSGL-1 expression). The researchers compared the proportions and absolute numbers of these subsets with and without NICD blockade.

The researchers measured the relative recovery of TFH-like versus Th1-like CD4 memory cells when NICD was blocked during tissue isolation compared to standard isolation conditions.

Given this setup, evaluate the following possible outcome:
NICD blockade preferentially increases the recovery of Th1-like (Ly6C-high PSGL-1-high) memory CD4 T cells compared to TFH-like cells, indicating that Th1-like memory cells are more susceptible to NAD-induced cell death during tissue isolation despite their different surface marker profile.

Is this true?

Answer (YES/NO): NO